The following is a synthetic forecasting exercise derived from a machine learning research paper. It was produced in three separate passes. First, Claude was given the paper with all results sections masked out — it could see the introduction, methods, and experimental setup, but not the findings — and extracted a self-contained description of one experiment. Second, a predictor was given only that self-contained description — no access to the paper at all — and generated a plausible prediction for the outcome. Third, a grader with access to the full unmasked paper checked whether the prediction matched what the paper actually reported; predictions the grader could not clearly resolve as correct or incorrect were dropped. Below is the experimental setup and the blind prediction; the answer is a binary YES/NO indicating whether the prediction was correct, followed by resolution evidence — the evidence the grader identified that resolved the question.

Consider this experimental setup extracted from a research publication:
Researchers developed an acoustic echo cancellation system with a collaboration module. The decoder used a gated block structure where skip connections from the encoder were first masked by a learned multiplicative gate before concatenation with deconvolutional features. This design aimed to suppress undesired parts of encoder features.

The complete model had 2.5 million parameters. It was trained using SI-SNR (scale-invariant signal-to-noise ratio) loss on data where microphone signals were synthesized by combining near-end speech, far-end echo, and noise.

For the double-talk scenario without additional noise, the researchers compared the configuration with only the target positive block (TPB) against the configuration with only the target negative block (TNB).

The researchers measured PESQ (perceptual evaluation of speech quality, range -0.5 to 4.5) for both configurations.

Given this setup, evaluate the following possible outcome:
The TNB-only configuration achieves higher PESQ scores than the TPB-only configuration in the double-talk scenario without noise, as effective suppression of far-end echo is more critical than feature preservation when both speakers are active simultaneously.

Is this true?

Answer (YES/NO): NO